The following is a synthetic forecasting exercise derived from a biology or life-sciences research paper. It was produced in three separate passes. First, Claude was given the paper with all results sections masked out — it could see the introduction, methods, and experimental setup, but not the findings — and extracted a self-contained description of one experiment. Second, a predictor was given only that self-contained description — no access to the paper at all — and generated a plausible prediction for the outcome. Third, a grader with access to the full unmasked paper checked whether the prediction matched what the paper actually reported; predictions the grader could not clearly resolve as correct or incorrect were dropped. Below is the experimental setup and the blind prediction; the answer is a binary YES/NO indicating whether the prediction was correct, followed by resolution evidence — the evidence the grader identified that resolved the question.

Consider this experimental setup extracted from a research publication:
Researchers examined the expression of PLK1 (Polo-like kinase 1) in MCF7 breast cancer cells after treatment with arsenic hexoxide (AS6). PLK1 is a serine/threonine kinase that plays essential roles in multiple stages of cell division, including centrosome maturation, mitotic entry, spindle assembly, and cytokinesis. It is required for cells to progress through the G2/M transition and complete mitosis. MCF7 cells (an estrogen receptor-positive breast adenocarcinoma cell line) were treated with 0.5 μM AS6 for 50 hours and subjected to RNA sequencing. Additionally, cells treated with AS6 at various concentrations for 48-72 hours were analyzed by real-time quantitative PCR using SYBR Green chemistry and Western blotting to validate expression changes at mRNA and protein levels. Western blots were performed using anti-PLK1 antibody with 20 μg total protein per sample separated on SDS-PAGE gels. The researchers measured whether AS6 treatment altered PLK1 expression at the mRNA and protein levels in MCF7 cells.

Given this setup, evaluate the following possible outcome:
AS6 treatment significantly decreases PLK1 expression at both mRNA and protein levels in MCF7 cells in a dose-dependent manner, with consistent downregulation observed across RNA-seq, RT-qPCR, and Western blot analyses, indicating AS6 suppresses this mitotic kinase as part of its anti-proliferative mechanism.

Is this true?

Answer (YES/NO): NO